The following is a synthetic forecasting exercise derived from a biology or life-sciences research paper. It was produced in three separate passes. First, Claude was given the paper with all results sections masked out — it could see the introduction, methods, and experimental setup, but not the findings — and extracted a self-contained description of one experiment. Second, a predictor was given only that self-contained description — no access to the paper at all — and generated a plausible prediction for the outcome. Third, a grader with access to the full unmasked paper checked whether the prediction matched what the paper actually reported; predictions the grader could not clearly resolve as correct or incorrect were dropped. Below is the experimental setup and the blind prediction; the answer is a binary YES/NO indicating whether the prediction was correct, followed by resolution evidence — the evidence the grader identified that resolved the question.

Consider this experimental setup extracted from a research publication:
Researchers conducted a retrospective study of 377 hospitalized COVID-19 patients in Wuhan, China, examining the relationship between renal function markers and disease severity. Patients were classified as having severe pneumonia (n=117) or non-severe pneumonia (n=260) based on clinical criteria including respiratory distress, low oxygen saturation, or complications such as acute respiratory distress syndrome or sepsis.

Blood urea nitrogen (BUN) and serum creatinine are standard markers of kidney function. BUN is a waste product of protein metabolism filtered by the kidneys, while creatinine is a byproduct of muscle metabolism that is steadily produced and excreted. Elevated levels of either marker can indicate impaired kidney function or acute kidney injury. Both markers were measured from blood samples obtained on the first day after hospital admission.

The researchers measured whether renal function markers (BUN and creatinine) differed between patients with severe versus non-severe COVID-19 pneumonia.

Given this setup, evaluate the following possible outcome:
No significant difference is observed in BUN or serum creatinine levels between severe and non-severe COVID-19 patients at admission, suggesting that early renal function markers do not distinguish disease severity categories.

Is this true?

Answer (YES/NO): NO